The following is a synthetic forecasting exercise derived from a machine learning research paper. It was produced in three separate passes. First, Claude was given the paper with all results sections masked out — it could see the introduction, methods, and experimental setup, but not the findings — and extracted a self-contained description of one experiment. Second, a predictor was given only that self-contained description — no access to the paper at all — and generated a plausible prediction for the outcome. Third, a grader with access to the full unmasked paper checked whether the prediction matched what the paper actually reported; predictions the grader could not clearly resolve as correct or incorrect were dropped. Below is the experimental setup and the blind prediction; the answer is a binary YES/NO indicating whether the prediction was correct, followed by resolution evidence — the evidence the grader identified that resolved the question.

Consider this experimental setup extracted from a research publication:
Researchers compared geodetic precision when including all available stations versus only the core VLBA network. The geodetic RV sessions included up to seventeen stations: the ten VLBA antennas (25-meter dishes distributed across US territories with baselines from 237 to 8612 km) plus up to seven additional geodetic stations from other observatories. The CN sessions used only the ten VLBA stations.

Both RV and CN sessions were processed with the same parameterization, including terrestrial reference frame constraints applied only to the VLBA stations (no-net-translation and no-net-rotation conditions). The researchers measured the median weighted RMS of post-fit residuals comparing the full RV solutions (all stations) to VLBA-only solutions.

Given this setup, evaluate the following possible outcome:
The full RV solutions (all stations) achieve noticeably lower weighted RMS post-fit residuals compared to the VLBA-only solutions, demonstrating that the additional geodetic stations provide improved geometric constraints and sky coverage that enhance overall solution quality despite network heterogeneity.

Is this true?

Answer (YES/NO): NO